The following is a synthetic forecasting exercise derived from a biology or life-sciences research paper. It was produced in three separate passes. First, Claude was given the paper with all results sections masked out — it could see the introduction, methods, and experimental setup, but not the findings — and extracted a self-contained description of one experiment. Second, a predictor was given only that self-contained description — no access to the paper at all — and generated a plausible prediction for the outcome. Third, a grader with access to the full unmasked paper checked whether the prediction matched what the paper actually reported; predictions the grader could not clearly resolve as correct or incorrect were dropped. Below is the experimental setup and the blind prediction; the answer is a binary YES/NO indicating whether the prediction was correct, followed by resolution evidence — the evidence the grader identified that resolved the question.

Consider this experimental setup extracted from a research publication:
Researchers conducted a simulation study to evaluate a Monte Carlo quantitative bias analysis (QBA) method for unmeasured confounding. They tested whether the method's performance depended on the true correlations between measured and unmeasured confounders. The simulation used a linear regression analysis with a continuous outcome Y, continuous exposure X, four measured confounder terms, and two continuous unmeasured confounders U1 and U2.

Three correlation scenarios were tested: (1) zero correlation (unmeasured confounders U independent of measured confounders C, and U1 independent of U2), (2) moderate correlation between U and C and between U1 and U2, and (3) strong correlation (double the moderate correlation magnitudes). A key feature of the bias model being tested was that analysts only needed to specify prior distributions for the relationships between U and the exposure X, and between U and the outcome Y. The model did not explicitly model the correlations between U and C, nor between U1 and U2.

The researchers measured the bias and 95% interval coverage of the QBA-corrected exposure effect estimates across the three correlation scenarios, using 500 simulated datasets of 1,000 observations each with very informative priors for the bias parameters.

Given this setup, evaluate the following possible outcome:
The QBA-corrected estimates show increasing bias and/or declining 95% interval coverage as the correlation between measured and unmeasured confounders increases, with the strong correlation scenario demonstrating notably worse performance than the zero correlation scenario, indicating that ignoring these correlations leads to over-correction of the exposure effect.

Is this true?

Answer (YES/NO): NO